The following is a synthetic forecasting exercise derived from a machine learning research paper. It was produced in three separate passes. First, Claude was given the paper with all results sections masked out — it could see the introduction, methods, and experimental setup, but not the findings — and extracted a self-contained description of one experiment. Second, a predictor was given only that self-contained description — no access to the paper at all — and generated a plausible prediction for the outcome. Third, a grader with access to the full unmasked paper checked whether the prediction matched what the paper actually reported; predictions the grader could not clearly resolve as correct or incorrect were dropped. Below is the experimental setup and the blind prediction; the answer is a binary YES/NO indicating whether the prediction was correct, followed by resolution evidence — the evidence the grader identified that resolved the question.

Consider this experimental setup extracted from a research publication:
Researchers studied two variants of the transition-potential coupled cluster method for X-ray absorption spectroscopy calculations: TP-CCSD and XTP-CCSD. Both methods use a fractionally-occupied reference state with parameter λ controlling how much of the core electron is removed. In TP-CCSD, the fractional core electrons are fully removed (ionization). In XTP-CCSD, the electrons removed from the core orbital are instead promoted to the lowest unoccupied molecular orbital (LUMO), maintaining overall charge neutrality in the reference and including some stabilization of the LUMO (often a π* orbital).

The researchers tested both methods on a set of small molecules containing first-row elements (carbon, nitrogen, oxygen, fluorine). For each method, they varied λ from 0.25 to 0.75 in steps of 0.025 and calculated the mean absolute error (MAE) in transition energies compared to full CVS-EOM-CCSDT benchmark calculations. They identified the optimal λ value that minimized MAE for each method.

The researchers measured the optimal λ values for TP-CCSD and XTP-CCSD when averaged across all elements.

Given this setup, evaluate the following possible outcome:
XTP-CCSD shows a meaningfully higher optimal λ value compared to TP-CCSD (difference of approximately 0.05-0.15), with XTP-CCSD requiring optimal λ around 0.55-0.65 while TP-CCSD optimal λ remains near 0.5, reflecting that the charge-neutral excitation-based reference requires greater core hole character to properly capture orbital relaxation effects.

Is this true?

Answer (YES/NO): NO